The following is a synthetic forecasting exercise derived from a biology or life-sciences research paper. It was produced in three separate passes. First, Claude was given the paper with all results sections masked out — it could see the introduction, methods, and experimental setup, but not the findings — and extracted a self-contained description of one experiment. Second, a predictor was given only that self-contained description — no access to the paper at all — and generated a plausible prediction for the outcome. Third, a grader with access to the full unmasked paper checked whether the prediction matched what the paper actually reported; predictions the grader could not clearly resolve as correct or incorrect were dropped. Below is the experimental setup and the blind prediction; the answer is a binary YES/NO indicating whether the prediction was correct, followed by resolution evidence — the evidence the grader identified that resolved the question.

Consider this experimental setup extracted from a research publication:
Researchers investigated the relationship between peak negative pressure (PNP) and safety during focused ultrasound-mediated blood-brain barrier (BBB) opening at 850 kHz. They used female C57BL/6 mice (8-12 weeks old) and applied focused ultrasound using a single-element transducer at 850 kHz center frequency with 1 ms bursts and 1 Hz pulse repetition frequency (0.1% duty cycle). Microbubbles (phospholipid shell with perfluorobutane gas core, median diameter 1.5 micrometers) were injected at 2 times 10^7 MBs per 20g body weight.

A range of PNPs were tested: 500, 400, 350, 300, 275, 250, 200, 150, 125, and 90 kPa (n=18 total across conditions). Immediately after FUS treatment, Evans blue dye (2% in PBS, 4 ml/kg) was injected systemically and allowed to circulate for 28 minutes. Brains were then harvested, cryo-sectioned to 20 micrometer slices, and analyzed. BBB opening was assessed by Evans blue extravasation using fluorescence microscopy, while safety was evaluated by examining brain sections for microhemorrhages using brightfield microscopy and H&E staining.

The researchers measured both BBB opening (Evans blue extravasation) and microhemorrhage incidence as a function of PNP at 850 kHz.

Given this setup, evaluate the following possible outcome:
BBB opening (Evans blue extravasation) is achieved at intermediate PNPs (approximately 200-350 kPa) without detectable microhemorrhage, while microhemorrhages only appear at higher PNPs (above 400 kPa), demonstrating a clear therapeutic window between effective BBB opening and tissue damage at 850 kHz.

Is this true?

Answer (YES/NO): NO